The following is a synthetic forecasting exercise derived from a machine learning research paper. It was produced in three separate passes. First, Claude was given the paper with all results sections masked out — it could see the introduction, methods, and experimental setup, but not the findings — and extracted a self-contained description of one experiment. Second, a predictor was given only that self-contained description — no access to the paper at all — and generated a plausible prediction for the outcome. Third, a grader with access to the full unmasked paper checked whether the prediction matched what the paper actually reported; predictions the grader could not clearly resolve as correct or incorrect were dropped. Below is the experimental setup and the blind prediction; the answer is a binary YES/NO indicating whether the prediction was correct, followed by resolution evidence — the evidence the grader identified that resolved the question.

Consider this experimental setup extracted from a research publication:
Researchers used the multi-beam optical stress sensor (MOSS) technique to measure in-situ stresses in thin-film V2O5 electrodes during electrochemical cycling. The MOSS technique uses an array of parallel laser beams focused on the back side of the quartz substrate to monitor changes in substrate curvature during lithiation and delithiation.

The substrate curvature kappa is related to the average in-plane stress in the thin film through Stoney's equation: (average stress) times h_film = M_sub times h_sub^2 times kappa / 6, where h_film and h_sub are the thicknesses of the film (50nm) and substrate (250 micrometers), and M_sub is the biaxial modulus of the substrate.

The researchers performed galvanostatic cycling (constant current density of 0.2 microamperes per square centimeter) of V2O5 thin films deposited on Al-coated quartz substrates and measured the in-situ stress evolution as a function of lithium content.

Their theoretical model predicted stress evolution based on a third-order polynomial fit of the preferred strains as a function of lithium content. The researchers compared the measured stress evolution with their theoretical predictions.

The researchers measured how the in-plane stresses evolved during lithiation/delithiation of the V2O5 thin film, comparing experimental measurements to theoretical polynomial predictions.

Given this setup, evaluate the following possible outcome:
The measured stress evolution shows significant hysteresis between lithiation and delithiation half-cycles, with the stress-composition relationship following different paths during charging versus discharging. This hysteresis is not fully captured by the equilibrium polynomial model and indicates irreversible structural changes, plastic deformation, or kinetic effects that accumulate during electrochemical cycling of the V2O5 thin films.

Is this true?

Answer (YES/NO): YES